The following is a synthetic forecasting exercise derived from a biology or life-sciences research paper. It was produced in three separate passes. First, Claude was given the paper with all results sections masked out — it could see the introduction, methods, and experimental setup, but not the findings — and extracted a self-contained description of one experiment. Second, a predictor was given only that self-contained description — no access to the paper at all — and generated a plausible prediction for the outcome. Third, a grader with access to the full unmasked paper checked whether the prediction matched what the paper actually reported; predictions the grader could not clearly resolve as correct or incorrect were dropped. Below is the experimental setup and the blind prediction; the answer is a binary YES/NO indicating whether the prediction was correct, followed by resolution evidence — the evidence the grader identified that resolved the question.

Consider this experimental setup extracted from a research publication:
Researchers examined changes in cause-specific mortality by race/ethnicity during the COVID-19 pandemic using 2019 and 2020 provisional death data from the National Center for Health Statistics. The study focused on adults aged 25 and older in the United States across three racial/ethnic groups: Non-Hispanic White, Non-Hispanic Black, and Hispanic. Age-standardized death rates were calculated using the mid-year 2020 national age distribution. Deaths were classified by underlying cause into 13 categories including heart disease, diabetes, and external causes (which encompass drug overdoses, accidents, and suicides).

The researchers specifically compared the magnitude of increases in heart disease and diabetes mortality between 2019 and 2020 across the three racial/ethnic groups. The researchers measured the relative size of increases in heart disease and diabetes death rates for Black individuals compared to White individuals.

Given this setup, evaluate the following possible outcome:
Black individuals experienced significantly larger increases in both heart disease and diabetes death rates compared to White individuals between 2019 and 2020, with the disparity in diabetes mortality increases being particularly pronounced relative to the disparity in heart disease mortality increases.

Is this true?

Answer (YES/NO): NO